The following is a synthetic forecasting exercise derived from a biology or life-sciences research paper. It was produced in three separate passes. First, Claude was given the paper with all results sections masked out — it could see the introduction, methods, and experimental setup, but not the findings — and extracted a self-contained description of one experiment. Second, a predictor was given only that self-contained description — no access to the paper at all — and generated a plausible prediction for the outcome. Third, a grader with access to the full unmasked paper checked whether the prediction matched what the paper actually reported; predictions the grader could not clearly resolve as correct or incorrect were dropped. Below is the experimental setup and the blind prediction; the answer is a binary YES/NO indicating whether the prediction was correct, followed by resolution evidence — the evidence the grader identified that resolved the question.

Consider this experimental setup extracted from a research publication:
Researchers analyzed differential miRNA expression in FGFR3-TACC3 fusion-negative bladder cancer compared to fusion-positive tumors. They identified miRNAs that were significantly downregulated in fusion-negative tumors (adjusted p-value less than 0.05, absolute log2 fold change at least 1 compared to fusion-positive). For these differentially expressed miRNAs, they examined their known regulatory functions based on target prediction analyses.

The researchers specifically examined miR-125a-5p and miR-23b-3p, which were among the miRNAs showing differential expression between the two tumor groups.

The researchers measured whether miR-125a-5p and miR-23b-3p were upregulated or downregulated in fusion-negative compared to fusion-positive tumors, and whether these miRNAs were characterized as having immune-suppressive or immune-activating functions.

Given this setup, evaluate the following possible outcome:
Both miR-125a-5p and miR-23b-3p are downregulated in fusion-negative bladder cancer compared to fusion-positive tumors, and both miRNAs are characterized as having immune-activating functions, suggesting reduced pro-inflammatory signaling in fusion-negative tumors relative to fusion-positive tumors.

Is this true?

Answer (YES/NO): NO